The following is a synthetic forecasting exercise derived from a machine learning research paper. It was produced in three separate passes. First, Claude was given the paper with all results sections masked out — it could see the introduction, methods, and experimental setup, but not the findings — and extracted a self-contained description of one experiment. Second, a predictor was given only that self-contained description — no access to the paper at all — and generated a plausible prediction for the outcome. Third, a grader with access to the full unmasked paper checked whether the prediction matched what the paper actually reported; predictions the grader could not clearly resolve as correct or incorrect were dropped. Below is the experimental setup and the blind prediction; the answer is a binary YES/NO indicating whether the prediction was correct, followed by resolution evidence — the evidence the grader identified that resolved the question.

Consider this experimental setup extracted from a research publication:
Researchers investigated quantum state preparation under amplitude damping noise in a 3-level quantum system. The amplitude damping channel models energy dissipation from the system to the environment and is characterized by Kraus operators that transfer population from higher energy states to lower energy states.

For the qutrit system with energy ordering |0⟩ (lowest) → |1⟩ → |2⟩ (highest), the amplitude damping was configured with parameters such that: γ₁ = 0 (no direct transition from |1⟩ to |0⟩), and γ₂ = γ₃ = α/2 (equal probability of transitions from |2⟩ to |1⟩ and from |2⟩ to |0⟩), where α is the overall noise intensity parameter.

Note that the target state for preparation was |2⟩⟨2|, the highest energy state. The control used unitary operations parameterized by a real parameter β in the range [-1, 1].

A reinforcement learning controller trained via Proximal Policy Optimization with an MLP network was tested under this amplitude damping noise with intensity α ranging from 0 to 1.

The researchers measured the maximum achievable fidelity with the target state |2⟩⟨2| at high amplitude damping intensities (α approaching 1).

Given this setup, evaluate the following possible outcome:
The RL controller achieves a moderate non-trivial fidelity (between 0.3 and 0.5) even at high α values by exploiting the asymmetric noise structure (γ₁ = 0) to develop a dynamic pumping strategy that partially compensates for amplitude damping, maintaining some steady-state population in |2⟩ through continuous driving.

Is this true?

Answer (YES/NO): NO